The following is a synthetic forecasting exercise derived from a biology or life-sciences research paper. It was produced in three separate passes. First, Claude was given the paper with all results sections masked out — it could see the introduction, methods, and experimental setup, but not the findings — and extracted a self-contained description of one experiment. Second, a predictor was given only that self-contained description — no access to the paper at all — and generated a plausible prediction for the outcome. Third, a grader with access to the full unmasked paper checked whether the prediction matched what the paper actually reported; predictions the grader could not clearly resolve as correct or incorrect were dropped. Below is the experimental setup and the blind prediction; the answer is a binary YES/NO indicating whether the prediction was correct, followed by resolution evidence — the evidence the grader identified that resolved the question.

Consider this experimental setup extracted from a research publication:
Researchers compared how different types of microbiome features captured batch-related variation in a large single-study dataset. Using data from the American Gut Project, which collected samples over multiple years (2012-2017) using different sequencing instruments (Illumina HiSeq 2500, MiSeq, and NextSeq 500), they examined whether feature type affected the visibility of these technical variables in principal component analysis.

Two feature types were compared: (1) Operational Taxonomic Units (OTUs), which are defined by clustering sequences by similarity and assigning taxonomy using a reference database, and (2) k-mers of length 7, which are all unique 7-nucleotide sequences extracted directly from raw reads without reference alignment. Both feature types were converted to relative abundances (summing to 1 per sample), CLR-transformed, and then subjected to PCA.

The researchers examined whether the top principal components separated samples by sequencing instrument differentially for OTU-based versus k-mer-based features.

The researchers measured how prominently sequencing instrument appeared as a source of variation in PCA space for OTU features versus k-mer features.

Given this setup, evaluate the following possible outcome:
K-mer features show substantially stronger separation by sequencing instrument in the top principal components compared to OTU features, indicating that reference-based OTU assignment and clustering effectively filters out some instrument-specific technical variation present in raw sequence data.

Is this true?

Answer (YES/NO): YES